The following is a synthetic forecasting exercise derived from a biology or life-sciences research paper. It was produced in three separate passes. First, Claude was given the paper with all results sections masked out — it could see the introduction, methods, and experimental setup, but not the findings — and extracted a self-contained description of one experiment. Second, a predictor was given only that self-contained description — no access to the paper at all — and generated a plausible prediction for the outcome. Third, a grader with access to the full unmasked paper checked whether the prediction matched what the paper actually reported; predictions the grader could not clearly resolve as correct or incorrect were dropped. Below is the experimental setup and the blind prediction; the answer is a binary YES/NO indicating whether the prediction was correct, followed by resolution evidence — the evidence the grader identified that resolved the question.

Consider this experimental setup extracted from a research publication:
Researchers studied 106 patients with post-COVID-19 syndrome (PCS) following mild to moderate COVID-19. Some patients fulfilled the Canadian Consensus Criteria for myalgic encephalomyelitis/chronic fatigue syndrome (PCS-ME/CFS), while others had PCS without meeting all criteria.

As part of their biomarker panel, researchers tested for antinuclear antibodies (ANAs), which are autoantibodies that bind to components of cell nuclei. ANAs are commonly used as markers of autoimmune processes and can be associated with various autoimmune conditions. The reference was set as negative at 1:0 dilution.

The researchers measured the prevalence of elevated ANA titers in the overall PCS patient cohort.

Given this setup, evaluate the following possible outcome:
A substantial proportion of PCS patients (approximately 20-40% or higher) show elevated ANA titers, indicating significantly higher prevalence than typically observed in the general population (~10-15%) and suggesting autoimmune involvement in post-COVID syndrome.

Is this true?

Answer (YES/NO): YES